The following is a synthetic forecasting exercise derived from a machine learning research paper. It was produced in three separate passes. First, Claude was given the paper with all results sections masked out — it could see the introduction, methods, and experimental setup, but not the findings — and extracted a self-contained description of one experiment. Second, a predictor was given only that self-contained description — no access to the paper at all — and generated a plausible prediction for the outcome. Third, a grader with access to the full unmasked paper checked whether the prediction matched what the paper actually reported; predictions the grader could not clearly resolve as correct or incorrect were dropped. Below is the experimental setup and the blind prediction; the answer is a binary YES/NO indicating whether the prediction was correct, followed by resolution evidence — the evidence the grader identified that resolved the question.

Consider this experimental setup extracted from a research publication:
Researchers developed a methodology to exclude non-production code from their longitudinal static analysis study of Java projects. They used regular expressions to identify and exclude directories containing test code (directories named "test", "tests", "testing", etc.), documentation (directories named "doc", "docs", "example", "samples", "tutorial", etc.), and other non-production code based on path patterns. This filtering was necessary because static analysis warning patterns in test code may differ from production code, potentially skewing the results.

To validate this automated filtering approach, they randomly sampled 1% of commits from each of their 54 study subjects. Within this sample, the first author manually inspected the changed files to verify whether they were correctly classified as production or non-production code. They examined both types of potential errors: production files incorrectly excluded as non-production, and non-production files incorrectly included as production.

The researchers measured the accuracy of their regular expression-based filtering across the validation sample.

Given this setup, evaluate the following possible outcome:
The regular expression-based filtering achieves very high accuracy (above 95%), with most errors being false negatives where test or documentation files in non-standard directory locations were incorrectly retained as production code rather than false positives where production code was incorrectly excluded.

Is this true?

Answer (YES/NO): NO